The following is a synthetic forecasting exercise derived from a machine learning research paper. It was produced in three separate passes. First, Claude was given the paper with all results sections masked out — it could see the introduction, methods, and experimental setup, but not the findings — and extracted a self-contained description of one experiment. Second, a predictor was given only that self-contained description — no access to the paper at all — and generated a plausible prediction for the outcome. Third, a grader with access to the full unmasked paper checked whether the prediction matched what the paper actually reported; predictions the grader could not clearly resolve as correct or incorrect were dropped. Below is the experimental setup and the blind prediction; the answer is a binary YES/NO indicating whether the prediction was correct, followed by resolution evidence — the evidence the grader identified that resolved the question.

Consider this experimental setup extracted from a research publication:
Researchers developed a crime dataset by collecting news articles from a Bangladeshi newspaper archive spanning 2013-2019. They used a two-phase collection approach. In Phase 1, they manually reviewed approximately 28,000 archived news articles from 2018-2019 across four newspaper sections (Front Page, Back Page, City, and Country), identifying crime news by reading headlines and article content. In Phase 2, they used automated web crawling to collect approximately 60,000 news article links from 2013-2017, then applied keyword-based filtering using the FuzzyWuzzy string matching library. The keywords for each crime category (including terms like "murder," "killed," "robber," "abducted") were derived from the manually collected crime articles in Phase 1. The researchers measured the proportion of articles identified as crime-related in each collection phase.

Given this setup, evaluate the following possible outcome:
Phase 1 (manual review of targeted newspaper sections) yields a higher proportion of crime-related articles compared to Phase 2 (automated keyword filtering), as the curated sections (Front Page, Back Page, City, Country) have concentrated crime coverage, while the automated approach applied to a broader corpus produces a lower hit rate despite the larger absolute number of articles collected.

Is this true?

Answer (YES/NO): NO